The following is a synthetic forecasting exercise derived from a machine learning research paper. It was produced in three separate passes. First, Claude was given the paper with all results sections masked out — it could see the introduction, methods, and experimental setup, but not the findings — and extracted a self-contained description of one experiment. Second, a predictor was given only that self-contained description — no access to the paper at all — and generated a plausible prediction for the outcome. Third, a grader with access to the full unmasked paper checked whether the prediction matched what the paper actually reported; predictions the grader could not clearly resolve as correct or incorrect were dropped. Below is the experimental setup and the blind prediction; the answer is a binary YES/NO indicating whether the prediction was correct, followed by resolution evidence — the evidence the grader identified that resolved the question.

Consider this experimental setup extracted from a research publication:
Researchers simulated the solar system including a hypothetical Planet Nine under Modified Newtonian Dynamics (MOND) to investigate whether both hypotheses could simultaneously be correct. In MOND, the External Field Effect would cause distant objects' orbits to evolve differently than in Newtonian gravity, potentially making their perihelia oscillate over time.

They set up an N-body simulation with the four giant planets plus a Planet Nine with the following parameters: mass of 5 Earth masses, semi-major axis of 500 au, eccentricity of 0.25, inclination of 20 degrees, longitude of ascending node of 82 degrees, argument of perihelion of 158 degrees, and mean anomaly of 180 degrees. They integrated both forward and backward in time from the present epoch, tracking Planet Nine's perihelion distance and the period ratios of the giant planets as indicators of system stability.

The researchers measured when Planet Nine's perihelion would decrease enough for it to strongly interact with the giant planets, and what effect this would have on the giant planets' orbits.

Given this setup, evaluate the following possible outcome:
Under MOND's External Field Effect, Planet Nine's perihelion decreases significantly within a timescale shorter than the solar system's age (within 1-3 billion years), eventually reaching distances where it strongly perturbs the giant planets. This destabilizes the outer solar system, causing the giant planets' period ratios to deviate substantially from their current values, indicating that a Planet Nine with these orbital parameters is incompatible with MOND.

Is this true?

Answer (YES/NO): NO